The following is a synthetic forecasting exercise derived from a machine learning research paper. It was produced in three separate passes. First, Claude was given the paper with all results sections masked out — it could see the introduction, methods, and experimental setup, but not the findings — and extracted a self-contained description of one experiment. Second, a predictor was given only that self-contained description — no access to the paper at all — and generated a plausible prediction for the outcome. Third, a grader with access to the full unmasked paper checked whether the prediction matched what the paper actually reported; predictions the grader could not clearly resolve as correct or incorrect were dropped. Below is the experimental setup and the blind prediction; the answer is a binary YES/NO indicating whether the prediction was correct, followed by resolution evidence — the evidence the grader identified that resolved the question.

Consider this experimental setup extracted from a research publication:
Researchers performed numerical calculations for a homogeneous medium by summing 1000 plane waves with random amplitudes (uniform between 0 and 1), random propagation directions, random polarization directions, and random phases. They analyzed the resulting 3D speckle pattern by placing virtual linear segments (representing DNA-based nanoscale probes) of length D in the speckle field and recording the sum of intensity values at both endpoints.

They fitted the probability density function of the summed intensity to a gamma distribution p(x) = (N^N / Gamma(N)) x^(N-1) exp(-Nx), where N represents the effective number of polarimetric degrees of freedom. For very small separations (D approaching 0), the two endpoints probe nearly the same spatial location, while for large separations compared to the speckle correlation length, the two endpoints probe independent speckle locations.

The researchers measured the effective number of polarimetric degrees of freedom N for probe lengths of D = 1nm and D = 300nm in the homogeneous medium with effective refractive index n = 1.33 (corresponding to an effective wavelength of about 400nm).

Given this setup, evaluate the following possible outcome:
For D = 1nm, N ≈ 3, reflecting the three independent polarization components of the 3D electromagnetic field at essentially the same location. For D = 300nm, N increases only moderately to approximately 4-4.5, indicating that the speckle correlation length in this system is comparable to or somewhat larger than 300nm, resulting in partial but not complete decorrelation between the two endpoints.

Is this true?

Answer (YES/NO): NO